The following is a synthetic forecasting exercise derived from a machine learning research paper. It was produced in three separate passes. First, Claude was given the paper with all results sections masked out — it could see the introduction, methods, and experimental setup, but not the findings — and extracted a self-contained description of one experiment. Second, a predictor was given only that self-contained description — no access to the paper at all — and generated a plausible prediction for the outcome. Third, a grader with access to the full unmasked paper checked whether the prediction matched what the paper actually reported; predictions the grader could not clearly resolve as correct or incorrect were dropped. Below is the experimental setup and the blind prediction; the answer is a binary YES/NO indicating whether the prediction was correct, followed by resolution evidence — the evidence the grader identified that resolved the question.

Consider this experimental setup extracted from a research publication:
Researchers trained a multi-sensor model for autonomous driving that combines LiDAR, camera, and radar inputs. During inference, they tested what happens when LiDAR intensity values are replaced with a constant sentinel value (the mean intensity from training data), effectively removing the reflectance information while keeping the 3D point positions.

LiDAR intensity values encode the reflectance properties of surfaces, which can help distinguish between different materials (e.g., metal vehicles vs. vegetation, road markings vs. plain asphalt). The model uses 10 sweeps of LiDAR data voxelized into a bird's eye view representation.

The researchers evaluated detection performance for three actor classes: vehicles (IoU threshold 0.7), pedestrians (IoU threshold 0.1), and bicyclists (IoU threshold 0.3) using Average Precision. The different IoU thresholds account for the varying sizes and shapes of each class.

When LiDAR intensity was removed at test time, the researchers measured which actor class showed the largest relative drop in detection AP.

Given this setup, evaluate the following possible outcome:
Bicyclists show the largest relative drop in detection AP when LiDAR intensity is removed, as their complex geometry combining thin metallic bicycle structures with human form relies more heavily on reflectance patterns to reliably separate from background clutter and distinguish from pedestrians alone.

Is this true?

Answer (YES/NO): YES